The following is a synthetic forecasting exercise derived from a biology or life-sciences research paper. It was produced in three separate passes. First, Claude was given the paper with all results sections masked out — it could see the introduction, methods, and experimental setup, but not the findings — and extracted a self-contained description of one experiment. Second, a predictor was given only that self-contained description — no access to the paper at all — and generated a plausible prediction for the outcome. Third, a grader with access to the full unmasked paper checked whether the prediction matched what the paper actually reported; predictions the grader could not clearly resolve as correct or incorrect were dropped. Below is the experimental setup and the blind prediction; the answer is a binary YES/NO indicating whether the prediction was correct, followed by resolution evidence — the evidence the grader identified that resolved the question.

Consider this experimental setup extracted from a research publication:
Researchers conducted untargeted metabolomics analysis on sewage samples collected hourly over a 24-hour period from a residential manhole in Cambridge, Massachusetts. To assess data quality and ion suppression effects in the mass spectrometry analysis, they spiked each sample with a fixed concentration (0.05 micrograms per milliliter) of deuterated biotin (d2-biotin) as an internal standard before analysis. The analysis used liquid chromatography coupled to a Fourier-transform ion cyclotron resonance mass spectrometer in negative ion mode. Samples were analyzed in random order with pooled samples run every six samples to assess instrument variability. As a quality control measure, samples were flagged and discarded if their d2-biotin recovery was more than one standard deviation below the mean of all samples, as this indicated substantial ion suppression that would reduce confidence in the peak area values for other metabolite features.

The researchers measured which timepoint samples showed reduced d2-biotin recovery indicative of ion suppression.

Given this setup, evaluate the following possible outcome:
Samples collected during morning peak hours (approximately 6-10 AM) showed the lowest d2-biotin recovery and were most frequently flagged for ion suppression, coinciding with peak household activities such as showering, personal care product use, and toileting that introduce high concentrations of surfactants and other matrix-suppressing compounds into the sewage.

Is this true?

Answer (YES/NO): NO